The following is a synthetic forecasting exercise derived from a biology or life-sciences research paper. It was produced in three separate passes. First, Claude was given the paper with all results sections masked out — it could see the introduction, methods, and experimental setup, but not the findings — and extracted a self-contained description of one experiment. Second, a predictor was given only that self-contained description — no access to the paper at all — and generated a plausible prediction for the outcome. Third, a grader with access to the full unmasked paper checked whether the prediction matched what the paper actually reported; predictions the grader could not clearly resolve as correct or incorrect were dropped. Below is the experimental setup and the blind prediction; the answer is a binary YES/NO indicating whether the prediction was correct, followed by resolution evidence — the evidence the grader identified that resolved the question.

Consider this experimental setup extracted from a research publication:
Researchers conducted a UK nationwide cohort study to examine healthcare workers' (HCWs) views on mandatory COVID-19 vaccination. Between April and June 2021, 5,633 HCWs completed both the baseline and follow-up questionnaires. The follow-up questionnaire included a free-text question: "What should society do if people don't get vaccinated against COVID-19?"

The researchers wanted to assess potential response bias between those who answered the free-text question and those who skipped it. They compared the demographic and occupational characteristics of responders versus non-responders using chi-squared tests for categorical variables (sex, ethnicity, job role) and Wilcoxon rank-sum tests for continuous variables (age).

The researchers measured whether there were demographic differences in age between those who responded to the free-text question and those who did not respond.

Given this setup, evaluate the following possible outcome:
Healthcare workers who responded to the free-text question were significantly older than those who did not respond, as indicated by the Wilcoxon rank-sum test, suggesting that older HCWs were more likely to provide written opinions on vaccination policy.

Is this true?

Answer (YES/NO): YES